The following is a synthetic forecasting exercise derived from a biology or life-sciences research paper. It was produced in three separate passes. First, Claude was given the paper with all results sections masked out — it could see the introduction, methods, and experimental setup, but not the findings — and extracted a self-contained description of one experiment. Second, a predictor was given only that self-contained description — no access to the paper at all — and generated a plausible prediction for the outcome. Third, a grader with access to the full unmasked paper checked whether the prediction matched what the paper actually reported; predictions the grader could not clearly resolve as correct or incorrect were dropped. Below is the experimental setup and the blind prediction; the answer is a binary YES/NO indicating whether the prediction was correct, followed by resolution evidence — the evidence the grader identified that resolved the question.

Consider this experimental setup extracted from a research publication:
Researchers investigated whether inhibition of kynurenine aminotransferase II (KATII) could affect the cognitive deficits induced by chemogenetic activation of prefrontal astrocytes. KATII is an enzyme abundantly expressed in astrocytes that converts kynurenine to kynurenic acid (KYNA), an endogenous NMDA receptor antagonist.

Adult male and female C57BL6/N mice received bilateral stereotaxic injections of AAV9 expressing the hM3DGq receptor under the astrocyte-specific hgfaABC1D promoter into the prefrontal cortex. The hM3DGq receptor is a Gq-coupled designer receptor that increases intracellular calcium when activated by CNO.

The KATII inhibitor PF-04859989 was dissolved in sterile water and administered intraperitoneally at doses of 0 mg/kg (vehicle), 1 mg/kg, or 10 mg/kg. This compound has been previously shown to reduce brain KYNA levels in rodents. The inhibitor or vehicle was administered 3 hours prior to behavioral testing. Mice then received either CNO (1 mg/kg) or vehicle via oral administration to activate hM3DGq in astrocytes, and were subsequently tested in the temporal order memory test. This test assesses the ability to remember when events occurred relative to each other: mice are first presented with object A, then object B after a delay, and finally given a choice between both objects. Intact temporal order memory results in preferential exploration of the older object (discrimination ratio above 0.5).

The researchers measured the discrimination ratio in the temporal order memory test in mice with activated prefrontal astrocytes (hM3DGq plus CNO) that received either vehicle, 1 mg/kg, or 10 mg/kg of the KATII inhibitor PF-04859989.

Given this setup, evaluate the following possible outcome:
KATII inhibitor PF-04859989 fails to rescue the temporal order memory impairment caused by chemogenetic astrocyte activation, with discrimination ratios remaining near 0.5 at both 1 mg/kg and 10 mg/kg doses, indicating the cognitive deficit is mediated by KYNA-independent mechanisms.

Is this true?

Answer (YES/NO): NO